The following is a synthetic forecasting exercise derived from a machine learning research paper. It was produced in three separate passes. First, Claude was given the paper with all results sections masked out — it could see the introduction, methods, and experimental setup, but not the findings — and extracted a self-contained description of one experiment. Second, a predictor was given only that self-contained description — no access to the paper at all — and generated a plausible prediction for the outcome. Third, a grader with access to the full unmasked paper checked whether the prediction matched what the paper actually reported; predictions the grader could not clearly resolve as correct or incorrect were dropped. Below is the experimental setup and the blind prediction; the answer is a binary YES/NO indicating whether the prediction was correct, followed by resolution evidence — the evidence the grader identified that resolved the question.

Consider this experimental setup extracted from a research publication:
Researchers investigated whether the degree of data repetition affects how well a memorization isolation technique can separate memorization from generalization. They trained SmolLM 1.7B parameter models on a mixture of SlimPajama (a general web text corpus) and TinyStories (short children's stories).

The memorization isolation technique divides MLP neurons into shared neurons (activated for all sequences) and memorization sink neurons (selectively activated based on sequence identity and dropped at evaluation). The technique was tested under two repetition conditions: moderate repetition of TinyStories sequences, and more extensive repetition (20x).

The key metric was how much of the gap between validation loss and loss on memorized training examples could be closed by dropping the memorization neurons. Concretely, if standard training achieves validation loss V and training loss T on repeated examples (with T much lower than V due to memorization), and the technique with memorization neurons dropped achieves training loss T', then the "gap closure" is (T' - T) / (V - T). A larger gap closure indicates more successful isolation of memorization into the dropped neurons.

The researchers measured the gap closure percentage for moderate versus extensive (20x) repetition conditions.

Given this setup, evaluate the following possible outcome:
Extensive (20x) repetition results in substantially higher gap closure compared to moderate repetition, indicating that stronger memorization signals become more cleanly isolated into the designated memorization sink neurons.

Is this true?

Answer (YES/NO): YES